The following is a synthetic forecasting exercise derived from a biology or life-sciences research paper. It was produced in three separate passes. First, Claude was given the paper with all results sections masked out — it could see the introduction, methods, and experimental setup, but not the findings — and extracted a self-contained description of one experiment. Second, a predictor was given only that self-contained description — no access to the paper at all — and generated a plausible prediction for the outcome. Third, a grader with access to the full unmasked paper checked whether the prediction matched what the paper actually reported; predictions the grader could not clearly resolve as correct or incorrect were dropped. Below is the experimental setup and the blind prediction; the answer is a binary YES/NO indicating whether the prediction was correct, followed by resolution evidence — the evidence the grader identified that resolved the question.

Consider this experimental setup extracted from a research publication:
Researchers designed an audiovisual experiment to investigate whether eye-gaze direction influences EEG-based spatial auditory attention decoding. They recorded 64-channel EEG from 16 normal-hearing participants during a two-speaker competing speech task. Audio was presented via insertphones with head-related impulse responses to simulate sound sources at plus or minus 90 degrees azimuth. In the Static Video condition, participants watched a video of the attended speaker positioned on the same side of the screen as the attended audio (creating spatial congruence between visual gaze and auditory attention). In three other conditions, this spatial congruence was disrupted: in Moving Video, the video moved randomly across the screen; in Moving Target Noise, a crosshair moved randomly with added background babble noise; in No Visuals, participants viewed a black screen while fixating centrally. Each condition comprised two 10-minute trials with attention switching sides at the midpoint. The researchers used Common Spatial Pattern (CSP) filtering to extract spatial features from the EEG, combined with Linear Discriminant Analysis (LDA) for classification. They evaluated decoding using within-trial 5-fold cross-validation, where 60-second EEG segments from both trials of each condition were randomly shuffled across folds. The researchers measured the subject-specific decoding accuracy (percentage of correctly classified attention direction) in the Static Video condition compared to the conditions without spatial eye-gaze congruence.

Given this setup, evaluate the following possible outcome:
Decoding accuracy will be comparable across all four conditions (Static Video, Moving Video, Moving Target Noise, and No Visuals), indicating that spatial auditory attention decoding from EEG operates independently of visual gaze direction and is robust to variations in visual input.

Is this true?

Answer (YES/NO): NO